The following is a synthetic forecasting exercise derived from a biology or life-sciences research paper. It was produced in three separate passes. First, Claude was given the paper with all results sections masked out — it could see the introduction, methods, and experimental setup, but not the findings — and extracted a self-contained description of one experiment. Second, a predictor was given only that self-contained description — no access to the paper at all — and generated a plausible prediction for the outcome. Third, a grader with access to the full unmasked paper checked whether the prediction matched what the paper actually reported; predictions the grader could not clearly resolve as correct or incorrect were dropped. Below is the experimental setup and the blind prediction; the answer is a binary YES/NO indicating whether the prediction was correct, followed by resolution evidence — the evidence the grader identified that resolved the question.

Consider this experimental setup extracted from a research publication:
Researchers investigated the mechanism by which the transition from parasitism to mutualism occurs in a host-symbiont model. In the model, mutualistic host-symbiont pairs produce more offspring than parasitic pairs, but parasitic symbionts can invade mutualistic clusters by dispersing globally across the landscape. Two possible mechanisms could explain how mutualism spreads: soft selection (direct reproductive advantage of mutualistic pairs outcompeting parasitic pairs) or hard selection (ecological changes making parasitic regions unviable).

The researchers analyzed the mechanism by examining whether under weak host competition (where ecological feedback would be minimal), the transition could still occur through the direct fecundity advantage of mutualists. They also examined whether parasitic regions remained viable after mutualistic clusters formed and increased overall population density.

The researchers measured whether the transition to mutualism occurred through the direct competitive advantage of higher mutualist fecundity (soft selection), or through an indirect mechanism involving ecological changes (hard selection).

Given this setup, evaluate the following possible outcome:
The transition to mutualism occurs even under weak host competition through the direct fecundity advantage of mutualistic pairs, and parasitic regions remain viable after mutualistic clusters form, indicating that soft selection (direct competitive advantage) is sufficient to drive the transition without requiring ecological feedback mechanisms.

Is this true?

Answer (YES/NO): NO